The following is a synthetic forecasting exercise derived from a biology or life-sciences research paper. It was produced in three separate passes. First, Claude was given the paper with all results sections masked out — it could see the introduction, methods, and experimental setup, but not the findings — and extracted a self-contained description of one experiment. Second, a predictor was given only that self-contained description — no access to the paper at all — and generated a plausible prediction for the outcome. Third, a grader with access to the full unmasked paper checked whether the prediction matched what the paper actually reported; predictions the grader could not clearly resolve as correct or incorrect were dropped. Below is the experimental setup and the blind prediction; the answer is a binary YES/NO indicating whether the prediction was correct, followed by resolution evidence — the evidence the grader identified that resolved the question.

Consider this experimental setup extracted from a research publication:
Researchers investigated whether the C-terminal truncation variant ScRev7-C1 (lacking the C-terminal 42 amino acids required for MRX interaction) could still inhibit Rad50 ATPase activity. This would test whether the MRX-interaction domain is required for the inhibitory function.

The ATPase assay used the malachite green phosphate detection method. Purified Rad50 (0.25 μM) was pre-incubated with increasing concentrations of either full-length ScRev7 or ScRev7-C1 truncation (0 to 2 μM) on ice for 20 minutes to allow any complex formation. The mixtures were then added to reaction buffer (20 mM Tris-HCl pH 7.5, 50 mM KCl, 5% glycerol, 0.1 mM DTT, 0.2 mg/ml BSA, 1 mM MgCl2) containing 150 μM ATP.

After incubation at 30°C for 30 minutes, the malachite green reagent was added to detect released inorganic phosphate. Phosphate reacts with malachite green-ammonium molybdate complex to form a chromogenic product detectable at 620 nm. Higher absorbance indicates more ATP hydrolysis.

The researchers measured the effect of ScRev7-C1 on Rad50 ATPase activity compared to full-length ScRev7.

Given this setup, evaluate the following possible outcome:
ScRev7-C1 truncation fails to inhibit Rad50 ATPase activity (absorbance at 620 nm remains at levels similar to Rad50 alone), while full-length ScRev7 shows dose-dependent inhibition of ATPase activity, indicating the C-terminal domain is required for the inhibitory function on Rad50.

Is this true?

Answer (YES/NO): NO